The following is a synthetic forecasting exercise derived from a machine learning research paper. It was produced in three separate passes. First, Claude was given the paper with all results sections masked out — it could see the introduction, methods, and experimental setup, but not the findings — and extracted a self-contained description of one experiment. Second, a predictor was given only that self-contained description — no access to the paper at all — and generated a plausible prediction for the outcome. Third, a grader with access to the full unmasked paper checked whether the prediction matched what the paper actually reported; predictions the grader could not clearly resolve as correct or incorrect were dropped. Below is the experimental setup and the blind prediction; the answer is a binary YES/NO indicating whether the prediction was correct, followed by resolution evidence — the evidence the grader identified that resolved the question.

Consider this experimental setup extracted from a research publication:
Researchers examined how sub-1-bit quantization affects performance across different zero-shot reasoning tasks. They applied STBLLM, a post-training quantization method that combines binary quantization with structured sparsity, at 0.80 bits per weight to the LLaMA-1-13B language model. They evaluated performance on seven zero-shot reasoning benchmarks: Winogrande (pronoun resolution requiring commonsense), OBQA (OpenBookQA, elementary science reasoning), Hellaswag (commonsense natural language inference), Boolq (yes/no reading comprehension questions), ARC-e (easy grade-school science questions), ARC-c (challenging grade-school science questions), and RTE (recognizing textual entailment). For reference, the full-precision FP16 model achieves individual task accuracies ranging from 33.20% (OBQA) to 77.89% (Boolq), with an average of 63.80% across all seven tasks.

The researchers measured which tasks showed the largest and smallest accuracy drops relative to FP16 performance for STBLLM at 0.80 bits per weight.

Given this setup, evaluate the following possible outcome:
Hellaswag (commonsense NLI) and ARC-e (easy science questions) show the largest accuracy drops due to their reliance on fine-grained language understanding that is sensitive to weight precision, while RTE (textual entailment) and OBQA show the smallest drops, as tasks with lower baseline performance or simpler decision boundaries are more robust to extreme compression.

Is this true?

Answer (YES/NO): NO